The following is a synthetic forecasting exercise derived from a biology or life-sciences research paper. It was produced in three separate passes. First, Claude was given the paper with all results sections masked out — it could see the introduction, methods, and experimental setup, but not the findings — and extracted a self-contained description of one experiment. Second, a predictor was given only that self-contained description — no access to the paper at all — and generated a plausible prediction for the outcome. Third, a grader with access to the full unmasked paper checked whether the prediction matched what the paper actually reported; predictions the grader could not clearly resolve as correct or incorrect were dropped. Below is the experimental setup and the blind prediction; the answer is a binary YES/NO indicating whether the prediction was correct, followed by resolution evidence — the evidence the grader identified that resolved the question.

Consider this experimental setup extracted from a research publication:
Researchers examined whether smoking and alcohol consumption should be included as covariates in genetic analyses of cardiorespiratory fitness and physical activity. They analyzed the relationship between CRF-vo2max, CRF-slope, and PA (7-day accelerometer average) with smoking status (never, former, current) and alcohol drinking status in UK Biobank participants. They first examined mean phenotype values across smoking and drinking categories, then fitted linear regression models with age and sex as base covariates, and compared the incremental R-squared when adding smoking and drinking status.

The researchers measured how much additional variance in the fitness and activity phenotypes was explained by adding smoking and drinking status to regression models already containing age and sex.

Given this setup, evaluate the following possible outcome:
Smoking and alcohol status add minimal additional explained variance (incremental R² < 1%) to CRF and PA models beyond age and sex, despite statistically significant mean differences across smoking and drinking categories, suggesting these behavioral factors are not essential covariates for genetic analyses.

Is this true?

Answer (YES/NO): YES